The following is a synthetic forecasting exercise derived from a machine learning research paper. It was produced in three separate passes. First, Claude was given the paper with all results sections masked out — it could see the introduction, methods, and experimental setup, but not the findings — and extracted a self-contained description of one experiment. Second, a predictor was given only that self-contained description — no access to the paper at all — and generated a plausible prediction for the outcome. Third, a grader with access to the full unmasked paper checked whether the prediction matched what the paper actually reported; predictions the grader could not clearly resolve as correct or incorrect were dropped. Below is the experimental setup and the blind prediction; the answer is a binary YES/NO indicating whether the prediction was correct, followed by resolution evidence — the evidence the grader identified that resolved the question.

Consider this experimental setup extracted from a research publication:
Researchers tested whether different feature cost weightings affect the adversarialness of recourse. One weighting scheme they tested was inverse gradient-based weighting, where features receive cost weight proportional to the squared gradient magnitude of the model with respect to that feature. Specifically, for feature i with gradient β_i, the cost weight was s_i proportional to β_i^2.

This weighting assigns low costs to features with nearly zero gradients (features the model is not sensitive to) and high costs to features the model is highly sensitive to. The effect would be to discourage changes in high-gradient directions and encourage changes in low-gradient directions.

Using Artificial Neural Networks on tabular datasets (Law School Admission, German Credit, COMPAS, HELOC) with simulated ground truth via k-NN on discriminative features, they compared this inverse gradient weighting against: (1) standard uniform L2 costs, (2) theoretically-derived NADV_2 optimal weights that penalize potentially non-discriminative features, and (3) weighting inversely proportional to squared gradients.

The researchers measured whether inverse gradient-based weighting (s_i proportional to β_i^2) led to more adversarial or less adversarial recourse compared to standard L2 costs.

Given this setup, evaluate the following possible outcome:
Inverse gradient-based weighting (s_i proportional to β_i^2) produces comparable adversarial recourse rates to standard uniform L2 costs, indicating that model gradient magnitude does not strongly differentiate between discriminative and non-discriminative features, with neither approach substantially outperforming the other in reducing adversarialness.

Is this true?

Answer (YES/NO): NO